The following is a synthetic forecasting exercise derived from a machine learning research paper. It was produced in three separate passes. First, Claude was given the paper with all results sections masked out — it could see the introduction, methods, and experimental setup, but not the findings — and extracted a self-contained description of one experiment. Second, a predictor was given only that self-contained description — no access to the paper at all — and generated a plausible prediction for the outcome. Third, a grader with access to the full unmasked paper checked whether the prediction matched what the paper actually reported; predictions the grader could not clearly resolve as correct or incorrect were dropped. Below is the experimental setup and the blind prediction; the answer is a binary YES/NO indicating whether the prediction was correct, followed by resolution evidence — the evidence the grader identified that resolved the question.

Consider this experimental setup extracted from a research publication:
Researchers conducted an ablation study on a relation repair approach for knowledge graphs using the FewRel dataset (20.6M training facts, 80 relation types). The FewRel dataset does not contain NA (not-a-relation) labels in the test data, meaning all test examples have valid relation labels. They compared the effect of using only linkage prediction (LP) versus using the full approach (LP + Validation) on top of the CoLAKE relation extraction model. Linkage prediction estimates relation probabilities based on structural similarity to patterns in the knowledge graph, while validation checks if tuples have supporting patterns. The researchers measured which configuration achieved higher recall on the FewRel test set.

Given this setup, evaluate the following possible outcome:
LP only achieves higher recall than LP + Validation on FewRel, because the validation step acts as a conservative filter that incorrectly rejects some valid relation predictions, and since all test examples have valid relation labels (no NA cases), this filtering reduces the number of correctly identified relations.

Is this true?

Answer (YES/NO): YES